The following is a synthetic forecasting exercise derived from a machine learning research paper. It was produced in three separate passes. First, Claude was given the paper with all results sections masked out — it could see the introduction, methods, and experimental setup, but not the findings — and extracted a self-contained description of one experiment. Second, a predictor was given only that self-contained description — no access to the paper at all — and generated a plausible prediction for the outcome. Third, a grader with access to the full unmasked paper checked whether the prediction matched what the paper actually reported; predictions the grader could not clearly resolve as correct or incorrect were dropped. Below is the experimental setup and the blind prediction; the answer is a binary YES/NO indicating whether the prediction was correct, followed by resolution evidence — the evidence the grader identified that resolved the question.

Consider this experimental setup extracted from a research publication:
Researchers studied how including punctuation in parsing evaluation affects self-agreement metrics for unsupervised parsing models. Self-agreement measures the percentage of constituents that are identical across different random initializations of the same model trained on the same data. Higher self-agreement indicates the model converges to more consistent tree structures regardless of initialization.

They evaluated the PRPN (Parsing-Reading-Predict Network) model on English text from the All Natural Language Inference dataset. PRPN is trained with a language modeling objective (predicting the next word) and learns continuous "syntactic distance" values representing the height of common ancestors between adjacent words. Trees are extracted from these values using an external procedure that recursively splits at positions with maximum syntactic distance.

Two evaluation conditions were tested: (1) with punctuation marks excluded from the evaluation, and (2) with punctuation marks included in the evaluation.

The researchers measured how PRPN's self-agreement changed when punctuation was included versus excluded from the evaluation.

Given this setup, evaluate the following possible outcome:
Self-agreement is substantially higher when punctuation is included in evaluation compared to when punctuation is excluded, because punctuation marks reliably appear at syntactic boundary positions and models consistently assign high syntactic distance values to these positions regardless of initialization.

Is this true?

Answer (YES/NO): YES